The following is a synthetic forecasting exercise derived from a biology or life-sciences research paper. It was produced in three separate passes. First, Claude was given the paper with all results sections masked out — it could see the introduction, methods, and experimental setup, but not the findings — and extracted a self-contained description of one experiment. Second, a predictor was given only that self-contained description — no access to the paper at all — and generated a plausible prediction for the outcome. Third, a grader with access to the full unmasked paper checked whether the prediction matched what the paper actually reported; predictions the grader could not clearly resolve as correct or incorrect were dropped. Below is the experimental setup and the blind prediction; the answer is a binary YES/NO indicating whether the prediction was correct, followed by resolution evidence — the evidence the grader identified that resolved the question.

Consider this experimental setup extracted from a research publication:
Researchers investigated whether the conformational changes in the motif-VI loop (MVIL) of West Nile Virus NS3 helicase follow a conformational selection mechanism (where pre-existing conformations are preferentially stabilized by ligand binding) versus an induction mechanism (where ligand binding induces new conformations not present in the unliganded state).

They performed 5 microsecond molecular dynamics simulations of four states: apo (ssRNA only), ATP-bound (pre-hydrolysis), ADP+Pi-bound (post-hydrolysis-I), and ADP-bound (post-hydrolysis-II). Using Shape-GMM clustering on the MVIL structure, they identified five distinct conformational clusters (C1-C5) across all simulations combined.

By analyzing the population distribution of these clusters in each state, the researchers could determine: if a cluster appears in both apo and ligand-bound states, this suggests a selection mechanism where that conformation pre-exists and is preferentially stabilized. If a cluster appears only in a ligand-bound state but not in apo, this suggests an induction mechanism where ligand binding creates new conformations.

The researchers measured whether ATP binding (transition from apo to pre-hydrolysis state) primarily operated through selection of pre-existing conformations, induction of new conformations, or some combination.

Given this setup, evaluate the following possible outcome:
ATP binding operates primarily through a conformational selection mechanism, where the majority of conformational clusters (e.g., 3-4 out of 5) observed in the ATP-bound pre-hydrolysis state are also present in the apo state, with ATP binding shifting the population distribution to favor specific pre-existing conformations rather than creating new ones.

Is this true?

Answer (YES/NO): NO